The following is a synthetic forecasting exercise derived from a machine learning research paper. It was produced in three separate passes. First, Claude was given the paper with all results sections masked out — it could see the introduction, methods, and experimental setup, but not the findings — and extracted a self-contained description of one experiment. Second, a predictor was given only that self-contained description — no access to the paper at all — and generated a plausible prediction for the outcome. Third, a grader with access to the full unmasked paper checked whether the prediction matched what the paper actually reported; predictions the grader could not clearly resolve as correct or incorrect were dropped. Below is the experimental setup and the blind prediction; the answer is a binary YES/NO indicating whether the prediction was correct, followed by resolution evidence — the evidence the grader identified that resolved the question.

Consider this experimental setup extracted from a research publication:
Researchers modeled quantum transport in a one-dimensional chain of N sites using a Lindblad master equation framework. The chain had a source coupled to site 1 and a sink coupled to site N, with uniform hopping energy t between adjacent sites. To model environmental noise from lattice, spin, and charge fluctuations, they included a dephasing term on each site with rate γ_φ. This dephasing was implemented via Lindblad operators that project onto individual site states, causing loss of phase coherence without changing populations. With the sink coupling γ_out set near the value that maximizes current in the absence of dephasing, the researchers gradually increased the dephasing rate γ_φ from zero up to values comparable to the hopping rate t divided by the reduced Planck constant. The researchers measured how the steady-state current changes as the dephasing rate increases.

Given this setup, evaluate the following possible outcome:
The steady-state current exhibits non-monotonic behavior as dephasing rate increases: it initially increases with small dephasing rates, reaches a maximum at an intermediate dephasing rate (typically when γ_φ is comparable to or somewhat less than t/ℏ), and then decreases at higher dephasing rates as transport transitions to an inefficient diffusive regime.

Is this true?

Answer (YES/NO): NO